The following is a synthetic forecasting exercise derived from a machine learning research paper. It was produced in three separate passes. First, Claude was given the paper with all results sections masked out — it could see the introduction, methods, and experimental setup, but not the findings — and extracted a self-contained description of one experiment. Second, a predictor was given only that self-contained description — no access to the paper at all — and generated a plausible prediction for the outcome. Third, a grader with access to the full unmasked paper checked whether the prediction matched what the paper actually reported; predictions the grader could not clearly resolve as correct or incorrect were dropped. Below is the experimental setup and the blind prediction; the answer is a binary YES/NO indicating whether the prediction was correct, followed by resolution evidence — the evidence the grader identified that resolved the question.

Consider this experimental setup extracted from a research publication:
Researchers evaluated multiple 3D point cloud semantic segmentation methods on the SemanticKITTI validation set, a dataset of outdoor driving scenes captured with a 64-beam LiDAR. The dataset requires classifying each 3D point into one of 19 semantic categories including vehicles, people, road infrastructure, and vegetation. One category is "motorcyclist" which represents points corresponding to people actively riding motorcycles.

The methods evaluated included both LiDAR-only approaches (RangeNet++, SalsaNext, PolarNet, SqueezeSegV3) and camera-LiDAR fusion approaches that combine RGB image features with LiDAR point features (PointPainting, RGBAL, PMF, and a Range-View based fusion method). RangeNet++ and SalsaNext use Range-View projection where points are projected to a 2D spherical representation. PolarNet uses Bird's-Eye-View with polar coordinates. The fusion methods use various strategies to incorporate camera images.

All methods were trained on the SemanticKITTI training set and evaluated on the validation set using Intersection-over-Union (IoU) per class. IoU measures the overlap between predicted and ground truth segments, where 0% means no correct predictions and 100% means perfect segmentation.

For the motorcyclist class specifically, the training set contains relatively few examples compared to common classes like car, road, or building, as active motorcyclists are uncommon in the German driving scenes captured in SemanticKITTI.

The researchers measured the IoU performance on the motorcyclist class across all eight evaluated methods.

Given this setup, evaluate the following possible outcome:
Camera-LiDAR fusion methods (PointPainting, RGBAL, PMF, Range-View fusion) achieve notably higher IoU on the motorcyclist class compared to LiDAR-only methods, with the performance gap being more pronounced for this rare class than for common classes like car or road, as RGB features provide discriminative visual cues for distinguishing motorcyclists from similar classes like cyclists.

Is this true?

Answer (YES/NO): NO